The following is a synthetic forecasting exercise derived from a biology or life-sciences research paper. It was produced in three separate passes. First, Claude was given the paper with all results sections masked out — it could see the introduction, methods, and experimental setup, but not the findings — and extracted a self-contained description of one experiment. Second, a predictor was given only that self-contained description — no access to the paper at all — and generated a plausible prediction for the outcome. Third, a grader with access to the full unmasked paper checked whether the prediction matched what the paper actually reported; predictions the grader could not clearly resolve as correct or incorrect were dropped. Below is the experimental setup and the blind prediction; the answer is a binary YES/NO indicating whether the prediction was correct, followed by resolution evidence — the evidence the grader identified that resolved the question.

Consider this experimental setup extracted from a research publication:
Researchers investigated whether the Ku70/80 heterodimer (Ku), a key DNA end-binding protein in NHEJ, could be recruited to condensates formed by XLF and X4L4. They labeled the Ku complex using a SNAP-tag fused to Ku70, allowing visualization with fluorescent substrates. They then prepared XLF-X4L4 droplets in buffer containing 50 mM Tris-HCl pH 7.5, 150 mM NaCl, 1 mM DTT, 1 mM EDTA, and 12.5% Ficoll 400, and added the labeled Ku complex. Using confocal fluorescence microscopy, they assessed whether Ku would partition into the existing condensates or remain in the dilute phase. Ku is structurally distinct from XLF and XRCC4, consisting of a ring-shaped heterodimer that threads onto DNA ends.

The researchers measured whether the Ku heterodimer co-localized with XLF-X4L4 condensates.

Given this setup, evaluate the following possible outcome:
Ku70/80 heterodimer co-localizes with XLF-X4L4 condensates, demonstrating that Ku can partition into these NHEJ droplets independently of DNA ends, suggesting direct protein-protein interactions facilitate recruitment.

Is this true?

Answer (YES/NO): NO